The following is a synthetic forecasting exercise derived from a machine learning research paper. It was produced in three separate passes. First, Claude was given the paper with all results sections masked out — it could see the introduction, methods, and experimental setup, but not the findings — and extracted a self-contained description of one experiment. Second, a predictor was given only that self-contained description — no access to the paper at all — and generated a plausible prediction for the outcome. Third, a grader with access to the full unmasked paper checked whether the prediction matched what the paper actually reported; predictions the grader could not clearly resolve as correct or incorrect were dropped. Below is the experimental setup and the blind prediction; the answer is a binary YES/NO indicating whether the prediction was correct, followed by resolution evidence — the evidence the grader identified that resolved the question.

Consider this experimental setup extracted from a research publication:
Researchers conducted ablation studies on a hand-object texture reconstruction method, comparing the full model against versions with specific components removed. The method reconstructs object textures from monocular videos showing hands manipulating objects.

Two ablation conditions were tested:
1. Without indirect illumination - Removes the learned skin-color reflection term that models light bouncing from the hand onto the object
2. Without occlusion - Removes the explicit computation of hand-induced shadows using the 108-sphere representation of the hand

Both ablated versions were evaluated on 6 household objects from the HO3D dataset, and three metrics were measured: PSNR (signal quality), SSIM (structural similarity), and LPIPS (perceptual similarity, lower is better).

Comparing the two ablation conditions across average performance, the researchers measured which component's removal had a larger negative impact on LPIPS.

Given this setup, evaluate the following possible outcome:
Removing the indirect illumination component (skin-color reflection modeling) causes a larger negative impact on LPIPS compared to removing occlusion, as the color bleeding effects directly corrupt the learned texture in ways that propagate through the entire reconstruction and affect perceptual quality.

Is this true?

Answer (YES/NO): NO